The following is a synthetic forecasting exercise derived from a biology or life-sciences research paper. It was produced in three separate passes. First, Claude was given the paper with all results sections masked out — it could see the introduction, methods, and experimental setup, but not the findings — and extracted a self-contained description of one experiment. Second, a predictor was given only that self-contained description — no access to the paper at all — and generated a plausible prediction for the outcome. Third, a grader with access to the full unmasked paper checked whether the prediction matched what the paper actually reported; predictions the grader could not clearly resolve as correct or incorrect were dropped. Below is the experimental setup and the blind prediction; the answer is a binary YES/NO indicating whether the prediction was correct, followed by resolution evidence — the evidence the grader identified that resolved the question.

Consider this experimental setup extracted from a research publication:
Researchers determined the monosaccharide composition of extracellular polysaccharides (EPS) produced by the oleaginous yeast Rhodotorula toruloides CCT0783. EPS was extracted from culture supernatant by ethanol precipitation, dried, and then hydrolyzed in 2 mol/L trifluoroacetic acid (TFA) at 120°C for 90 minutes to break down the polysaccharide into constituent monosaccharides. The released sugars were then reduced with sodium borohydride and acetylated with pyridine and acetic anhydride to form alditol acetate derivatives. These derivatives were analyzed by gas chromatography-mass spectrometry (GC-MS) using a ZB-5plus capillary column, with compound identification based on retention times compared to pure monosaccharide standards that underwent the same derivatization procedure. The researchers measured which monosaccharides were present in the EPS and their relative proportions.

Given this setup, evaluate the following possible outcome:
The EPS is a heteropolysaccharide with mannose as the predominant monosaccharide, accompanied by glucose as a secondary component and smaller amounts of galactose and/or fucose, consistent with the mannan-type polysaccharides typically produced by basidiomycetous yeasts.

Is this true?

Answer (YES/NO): NO